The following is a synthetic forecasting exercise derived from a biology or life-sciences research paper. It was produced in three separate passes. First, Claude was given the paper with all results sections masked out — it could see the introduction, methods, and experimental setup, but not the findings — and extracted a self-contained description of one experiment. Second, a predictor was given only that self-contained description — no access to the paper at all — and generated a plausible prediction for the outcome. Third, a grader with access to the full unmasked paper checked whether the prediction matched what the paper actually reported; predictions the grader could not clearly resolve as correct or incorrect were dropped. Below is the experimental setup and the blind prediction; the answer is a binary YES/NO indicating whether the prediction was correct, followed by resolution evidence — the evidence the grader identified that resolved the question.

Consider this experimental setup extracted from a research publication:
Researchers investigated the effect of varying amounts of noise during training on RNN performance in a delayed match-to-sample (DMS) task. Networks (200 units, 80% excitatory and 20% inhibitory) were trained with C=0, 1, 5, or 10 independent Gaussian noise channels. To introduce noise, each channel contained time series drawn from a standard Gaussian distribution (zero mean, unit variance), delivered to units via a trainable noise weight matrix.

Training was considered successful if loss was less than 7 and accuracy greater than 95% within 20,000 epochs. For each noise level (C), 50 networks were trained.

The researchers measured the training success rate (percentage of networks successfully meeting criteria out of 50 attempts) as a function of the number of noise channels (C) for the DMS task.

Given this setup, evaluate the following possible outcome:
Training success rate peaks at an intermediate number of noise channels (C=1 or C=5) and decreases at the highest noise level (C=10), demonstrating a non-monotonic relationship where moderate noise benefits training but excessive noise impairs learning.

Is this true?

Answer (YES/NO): NO